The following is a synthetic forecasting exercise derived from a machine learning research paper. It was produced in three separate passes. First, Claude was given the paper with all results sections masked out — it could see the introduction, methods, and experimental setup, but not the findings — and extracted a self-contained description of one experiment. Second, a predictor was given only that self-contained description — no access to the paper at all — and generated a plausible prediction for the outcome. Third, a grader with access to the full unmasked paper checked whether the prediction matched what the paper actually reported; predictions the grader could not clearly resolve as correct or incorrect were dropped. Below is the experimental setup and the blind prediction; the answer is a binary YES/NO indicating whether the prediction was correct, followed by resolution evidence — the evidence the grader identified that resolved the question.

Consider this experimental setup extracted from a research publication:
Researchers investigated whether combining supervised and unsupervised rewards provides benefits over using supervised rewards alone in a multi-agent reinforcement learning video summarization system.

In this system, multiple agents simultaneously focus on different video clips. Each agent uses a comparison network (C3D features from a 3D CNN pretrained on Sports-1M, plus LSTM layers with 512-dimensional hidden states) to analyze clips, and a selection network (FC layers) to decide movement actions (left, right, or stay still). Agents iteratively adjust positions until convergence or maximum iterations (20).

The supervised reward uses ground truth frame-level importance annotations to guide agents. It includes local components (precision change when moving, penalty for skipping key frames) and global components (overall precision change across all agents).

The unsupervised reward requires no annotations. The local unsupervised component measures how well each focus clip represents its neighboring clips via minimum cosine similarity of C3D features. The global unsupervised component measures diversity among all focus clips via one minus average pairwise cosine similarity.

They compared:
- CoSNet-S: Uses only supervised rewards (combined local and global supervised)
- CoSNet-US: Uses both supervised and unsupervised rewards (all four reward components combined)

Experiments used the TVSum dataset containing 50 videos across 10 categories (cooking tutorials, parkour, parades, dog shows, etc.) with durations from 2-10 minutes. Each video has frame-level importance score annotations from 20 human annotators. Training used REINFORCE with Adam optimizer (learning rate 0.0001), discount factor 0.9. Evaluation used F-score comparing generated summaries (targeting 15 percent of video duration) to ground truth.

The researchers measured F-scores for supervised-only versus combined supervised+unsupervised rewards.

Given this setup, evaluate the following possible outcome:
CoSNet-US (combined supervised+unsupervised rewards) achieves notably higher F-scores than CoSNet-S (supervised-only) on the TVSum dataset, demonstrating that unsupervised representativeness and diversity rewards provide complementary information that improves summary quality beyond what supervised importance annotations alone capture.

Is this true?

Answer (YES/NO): NO